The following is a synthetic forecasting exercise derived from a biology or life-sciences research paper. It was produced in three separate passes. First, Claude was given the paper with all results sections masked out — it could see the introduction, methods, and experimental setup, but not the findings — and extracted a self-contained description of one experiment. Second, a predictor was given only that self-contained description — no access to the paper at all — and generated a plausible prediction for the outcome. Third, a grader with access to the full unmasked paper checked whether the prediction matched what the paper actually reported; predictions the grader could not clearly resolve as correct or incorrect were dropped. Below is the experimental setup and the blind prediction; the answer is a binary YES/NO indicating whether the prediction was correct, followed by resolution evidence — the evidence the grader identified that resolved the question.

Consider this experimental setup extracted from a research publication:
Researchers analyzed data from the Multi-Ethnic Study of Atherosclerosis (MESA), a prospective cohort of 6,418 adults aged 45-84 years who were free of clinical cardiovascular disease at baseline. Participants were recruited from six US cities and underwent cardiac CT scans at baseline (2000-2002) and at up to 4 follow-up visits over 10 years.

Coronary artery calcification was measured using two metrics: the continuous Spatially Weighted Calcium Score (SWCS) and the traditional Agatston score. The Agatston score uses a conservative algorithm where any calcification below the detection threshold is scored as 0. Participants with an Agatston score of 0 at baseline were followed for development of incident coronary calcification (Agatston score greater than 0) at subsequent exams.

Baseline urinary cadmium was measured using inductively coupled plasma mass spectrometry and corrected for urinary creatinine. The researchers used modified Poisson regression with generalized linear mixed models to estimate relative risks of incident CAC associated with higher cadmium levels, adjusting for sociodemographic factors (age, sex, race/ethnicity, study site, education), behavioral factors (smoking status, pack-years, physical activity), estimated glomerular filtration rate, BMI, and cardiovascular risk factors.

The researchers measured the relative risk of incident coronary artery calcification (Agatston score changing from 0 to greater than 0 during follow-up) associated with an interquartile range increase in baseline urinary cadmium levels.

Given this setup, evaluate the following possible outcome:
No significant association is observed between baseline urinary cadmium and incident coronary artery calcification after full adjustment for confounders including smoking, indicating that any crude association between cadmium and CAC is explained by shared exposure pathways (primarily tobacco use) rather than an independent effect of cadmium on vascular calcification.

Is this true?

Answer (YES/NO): NO